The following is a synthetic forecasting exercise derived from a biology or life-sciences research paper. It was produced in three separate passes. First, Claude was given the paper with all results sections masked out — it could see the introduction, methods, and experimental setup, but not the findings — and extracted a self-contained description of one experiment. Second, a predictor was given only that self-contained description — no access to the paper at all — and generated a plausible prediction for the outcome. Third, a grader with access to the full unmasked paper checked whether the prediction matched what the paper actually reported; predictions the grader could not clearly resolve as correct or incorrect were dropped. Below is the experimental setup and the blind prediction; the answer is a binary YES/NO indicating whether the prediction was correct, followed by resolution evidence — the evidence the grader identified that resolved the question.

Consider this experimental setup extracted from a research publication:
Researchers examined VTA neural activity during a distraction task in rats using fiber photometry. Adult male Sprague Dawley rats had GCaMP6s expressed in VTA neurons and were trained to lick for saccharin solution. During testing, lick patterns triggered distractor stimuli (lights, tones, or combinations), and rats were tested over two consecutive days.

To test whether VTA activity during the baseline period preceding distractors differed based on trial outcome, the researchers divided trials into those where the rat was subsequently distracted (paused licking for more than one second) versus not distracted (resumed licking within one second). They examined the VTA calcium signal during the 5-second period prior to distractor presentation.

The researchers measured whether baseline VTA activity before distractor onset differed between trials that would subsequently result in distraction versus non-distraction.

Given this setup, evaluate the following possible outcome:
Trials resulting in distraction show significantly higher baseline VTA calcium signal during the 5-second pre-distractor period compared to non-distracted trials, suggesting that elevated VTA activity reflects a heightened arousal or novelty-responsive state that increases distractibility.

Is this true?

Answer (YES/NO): NO